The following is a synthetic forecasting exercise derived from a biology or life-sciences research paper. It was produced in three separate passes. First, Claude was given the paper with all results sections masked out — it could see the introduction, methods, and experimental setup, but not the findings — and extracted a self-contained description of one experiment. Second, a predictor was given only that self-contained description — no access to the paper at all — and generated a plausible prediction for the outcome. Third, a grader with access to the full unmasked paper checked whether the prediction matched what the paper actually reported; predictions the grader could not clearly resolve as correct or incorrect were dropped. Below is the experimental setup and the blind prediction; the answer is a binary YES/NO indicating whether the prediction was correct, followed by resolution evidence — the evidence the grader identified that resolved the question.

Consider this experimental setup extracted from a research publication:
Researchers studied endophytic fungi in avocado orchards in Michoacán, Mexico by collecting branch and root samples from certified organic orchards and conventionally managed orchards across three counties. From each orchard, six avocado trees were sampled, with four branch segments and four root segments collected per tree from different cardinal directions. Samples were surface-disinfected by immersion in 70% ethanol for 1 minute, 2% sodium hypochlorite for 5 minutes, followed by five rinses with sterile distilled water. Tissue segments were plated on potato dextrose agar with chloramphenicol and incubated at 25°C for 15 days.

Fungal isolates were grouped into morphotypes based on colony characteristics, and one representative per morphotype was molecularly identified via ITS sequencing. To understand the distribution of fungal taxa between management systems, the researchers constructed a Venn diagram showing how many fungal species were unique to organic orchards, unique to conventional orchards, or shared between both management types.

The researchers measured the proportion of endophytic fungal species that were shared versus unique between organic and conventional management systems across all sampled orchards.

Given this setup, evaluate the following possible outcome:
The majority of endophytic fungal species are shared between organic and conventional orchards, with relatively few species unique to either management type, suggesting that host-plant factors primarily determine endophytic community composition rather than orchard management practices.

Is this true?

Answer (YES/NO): NO